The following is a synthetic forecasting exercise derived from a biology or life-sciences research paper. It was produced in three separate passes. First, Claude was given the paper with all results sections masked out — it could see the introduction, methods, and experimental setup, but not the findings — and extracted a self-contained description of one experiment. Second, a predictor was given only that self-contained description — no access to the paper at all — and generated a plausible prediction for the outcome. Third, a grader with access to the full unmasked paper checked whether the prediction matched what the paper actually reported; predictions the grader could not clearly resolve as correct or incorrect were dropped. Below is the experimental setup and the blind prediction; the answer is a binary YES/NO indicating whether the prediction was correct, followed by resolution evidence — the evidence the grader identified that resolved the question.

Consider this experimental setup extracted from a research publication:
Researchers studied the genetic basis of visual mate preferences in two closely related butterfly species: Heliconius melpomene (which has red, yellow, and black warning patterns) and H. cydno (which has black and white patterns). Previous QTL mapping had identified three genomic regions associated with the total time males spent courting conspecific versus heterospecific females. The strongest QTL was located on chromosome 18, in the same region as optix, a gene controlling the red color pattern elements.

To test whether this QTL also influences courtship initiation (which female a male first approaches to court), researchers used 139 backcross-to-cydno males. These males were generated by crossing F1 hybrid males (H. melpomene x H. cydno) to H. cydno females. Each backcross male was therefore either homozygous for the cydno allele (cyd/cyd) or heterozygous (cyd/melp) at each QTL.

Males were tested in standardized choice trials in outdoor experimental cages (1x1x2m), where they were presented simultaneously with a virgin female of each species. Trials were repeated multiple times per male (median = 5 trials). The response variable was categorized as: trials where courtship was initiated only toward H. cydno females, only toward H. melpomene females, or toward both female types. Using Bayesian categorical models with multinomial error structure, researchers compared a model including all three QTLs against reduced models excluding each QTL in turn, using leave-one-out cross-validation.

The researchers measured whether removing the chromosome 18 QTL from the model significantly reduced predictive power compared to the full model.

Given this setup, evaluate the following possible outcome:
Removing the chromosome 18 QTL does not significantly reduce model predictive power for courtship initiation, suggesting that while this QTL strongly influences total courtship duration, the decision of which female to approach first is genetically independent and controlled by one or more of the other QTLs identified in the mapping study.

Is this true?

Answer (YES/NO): NO